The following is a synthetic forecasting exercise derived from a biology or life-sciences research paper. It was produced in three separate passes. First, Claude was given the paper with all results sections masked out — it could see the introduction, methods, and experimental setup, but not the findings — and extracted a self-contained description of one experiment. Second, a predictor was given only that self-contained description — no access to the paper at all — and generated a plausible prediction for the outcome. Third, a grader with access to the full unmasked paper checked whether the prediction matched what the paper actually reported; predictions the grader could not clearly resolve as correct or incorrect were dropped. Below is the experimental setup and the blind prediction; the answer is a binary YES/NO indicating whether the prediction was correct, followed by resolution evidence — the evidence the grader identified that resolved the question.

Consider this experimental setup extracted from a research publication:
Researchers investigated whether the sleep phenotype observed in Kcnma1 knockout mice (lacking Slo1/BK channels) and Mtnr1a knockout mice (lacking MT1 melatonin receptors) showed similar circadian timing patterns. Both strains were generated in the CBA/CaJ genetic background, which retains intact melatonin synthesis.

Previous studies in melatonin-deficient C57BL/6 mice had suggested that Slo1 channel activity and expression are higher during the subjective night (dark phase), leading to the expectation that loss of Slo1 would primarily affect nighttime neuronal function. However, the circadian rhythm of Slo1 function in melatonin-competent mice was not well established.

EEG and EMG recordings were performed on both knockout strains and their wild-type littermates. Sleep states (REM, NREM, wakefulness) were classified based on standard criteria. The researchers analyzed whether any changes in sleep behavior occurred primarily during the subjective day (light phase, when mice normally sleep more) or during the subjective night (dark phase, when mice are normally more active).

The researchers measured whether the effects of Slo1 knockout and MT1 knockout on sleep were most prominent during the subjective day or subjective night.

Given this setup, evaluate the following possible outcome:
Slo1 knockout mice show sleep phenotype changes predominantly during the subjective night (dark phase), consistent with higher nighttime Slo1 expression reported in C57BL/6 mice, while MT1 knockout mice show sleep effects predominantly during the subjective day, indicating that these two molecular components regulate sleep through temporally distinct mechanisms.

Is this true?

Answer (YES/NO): NO